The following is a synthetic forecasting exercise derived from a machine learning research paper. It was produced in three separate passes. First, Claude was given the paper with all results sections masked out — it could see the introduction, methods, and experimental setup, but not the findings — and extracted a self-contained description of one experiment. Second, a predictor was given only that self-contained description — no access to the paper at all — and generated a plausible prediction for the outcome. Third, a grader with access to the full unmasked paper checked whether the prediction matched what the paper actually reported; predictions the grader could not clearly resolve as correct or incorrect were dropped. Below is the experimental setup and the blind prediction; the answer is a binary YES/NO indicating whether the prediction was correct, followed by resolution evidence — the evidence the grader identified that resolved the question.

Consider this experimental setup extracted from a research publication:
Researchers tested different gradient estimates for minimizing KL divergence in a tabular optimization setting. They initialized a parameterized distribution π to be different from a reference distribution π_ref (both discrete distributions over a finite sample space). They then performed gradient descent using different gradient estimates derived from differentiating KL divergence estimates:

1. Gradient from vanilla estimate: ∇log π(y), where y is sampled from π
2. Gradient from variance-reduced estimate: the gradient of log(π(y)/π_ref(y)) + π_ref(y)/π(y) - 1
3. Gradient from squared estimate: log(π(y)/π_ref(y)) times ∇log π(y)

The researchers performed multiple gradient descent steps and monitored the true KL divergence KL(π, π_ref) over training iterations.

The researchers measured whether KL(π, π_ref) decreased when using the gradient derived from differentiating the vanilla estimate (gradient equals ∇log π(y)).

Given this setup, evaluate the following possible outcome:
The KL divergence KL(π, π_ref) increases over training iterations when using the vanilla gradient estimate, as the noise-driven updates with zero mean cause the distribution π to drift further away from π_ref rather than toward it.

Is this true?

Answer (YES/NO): YES